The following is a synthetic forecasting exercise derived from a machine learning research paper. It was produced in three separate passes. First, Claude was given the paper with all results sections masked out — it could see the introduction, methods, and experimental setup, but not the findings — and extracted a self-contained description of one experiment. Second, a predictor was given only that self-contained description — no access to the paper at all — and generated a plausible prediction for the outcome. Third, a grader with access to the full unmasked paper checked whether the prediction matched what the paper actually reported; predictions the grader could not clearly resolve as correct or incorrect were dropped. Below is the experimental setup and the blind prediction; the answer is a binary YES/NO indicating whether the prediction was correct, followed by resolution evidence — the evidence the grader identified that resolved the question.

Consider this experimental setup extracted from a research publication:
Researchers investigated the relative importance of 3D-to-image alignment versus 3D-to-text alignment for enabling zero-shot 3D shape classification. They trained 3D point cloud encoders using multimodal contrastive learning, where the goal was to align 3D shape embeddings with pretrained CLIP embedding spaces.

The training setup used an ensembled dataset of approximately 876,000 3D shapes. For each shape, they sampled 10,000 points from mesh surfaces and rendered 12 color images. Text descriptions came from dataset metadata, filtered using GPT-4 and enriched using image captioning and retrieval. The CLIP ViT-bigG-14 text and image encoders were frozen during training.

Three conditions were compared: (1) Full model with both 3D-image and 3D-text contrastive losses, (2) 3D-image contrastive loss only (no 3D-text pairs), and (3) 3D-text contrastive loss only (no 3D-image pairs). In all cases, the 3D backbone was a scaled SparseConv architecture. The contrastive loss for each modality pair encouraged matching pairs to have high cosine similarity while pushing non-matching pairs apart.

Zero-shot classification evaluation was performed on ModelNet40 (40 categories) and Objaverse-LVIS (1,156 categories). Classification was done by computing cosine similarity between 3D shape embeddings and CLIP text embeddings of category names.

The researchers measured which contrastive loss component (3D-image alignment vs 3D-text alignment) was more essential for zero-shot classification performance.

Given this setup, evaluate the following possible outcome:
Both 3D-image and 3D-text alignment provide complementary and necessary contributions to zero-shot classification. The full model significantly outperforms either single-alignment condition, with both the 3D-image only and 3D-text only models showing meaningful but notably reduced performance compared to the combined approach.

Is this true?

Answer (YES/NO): NO